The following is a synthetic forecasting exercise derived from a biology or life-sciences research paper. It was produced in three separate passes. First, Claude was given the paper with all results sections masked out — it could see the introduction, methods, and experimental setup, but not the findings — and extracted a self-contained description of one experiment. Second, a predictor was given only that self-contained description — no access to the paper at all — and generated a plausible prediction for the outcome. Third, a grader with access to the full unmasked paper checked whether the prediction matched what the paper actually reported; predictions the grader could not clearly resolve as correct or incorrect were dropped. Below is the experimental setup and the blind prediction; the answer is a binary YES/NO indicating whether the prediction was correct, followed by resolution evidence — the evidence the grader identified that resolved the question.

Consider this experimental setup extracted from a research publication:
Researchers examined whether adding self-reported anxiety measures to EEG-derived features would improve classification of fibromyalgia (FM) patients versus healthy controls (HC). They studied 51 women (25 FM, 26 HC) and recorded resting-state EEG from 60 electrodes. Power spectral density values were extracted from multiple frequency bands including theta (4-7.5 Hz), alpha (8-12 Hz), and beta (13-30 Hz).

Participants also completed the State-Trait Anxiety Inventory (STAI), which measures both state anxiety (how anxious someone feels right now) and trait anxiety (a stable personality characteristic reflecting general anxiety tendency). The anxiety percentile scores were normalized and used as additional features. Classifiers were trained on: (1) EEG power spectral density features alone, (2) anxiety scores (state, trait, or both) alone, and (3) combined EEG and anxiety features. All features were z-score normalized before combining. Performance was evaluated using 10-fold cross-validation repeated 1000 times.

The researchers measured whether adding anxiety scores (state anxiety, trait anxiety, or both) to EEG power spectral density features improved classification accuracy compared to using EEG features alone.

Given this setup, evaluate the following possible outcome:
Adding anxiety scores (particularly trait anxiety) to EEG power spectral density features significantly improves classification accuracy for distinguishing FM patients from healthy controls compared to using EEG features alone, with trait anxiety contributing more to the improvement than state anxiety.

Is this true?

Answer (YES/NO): YES